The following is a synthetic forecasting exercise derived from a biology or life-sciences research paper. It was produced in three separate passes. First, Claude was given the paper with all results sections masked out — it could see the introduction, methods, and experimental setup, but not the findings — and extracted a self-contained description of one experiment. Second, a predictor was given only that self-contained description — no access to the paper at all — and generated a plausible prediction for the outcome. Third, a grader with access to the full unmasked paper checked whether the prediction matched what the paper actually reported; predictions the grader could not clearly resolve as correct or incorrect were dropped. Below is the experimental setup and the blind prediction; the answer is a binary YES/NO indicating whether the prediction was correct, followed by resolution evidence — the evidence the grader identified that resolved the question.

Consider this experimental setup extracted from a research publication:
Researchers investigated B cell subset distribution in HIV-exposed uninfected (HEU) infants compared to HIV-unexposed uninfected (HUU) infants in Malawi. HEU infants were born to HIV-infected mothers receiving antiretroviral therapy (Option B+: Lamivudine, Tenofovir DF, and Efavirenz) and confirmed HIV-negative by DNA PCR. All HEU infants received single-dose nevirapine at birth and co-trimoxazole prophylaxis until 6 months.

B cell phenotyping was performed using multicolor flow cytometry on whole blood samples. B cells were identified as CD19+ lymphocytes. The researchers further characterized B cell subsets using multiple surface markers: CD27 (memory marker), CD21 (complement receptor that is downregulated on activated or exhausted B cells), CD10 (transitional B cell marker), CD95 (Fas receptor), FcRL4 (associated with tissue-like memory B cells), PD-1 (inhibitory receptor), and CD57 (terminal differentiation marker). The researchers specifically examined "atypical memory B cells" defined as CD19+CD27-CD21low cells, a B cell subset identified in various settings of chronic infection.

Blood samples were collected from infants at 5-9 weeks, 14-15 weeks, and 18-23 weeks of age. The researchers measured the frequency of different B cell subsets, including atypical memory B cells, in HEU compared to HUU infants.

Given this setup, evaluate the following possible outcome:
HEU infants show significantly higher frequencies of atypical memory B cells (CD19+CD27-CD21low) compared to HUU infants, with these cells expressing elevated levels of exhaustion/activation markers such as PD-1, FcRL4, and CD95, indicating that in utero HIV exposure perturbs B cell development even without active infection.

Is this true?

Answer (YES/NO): NO